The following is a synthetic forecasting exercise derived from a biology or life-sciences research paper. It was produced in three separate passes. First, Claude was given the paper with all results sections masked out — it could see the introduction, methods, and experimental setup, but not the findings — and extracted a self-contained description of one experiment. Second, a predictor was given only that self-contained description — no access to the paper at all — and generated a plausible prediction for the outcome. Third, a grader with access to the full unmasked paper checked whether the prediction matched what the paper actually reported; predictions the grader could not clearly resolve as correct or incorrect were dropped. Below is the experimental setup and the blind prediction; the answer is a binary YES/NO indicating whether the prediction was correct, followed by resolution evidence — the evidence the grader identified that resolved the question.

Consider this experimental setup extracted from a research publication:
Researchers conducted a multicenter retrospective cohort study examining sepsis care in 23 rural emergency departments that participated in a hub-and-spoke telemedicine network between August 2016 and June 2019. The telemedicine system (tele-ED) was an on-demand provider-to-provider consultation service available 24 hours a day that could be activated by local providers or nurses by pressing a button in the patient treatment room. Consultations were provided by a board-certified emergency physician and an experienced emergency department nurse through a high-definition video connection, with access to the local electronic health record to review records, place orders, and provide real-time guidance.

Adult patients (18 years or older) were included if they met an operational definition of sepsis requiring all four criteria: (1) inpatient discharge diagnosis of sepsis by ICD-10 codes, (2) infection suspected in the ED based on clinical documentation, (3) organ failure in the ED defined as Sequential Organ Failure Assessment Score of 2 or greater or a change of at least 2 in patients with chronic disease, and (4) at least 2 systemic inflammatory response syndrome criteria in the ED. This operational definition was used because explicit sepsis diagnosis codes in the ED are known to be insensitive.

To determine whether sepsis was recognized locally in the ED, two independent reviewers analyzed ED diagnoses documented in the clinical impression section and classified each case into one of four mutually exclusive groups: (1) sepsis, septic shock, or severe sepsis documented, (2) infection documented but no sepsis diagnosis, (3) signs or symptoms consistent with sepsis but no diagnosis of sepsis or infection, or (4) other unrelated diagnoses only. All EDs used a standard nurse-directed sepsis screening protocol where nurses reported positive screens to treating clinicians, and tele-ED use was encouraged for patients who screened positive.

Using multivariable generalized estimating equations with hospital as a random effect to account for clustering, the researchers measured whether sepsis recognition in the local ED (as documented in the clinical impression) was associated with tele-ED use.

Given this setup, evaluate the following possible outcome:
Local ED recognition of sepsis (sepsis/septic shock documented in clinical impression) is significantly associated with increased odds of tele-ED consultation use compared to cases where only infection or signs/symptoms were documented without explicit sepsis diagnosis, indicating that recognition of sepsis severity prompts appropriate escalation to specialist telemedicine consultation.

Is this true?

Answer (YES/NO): NO